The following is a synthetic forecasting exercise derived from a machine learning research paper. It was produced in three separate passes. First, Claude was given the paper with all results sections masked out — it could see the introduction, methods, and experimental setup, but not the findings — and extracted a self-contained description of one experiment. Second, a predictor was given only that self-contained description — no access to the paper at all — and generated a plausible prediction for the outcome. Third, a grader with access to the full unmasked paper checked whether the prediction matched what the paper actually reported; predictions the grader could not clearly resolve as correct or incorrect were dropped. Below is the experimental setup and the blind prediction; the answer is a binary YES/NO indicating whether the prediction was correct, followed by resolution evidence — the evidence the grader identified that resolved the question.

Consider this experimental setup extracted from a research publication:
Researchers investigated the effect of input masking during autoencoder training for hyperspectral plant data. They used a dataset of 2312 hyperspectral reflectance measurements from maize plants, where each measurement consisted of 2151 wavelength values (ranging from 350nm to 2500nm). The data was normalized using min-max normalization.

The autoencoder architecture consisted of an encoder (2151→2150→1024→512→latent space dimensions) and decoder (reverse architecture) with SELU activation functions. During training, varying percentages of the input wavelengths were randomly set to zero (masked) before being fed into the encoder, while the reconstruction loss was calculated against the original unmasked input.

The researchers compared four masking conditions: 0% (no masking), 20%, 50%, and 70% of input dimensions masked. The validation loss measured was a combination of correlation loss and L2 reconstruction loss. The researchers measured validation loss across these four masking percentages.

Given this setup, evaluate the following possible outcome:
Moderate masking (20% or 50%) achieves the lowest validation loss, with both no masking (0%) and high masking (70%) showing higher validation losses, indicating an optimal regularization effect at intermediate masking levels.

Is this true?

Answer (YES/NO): NO